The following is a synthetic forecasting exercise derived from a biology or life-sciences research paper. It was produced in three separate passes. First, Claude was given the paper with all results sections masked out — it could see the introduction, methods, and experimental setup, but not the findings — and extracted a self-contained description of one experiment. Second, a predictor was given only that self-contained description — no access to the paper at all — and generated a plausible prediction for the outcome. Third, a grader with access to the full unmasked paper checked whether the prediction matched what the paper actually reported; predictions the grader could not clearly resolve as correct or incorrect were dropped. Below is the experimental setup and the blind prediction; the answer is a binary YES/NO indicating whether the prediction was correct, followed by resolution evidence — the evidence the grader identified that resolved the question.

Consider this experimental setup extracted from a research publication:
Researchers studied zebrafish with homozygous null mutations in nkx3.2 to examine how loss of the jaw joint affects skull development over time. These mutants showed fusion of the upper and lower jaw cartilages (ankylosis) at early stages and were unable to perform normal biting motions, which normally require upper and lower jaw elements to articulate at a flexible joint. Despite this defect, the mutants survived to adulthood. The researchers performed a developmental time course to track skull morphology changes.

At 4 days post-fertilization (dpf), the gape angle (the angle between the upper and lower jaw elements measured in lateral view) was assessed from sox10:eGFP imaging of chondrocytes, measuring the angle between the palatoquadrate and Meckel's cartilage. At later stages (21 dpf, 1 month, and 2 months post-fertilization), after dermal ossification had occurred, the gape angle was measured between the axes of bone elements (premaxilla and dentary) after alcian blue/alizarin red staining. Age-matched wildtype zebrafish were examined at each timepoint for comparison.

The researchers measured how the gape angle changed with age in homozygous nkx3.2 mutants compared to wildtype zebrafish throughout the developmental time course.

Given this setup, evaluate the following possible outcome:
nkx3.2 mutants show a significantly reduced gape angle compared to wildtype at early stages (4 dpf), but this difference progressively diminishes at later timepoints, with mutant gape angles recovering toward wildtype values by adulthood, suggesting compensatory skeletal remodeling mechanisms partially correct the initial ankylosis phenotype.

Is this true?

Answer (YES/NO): NO